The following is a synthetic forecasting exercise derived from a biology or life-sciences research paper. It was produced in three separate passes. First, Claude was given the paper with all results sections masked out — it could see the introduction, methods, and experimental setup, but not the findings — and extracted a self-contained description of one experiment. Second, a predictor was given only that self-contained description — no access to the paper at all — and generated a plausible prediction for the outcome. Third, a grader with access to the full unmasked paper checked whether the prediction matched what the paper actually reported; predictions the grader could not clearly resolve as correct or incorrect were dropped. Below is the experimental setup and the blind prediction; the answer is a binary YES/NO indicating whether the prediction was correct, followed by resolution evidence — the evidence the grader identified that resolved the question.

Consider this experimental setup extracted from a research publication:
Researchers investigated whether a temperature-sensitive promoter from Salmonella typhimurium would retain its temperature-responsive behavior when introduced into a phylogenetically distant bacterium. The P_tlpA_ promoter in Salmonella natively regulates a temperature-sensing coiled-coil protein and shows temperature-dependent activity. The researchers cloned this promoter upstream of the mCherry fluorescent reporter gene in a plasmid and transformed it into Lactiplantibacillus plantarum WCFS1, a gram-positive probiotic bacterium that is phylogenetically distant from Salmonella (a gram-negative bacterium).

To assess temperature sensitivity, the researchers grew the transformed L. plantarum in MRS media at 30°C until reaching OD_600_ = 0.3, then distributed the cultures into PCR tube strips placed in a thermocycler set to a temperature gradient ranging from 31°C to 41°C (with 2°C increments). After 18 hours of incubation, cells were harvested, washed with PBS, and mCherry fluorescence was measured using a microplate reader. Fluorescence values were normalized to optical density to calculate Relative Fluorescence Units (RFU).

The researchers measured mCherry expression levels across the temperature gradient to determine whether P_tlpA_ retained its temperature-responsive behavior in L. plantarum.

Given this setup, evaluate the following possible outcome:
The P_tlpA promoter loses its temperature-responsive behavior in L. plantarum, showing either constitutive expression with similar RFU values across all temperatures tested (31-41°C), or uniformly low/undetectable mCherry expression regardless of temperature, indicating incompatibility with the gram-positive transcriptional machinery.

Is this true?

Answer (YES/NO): NO